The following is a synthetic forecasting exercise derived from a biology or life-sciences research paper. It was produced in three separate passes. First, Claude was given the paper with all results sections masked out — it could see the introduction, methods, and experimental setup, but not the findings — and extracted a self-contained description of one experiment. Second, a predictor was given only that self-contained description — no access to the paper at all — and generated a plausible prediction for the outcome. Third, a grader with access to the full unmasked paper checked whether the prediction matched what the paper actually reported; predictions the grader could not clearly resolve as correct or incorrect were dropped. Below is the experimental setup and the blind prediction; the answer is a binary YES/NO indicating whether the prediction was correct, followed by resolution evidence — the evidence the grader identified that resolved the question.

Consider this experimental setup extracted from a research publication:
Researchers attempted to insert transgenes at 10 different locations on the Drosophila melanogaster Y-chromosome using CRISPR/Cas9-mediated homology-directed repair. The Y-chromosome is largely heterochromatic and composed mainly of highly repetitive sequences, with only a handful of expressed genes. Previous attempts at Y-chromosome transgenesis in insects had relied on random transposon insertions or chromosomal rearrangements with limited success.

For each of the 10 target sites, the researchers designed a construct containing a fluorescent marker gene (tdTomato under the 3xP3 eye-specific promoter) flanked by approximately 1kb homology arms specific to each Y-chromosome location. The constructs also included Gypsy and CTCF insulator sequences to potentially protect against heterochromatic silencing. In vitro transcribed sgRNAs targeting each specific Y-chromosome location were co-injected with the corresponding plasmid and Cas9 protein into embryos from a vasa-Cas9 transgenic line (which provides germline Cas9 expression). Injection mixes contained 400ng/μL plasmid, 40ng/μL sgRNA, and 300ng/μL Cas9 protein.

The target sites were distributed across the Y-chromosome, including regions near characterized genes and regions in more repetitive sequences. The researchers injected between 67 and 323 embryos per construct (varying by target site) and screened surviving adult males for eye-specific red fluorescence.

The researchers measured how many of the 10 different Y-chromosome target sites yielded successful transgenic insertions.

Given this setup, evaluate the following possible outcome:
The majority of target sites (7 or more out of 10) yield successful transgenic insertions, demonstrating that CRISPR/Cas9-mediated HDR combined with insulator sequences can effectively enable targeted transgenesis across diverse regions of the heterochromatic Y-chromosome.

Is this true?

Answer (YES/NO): NO